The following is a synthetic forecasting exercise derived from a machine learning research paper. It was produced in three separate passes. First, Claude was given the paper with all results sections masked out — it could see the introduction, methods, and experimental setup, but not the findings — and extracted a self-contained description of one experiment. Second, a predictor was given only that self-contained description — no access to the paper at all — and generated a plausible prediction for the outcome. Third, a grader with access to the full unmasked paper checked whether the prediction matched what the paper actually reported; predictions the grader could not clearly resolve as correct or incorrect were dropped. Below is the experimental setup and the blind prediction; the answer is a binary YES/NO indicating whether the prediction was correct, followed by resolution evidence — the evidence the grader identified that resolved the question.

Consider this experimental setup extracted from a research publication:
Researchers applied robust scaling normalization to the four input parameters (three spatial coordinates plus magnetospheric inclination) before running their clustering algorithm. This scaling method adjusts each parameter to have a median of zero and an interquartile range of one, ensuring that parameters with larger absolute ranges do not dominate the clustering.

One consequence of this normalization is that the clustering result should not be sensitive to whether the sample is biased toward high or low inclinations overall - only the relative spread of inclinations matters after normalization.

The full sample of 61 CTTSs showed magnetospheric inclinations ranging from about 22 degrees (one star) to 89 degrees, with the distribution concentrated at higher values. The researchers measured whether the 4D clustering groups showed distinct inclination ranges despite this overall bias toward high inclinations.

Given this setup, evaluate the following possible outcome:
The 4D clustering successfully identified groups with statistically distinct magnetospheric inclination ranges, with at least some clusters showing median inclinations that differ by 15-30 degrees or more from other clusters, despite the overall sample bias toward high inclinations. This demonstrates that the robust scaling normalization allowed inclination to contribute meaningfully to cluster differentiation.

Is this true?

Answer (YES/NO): YES